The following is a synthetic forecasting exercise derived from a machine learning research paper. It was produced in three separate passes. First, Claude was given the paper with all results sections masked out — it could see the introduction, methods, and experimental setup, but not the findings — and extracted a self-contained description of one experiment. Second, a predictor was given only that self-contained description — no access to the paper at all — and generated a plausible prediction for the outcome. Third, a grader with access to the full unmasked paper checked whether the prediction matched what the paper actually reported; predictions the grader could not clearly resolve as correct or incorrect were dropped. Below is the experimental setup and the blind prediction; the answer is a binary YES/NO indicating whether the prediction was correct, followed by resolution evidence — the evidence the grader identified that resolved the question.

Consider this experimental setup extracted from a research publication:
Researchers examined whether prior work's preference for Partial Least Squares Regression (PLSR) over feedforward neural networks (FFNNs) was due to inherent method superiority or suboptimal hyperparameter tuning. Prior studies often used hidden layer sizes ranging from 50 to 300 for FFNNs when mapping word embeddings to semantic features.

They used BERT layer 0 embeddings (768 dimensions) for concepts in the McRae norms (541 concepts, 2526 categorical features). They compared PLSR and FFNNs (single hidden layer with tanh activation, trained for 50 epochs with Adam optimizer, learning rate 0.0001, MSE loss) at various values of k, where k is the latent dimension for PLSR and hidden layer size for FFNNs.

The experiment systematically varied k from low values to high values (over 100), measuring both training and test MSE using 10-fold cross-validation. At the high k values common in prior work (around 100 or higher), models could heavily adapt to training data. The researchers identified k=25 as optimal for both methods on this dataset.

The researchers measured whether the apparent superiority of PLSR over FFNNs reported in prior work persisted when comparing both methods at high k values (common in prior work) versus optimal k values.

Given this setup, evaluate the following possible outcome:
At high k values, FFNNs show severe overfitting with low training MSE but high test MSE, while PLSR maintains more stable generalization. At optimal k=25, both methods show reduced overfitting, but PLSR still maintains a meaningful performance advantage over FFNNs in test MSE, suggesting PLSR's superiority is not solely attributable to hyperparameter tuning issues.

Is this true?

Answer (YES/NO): NO